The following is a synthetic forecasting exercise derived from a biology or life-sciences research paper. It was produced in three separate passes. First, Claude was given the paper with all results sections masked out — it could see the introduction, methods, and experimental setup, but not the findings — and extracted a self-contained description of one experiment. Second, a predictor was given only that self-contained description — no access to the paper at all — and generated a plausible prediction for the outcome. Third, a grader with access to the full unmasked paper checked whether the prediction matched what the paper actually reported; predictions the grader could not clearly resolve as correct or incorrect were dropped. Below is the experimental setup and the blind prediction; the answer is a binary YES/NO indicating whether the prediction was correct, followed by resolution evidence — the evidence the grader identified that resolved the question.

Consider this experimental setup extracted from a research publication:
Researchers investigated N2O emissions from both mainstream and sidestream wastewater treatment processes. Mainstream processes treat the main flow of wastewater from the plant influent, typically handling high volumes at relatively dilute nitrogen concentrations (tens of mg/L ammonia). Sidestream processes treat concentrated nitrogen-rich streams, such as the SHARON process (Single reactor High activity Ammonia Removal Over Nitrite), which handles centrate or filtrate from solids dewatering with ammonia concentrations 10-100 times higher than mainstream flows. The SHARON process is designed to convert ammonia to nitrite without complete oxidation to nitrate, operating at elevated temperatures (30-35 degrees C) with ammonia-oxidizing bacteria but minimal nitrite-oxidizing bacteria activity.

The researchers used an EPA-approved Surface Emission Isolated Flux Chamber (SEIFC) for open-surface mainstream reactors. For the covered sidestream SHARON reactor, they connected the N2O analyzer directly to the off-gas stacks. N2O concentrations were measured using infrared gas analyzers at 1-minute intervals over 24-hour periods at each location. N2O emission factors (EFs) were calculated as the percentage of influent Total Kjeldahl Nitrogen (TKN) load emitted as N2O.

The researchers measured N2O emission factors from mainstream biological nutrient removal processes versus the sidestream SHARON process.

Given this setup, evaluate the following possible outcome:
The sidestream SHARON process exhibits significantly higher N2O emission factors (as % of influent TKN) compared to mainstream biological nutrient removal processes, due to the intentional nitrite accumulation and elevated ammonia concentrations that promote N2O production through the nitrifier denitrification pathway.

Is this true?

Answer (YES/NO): YES